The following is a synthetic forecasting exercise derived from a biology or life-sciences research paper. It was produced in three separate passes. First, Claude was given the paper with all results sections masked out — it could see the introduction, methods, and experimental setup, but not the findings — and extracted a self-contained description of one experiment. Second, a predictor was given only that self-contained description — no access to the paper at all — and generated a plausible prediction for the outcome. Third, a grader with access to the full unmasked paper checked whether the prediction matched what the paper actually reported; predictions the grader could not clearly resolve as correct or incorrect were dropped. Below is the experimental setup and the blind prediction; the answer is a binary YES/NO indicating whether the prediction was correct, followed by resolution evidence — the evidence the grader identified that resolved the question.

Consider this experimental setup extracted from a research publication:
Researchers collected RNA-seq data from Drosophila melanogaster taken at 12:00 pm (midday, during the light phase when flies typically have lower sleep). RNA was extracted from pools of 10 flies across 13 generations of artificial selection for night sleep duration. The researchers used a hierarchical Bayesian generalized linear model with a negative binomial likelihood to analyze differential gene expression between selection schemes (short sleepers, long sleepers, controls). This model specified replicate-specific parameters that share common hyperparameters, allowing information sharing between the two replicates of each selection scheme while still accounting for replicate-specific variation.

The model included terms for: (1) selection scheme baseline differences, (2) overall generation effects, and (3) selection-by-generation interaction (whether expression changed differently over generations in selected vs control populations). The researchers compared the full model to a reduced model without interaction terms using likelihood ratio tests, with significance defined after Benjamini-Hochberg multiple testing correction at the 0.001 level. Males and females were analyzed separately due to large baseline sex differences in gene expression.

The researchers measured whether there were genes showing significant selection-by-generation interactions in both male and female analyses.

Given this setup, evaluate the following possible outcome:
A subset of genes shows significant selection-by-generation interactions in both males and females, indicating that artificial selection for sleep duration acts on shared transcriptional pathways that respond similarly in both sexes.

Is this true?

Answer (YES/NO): YES